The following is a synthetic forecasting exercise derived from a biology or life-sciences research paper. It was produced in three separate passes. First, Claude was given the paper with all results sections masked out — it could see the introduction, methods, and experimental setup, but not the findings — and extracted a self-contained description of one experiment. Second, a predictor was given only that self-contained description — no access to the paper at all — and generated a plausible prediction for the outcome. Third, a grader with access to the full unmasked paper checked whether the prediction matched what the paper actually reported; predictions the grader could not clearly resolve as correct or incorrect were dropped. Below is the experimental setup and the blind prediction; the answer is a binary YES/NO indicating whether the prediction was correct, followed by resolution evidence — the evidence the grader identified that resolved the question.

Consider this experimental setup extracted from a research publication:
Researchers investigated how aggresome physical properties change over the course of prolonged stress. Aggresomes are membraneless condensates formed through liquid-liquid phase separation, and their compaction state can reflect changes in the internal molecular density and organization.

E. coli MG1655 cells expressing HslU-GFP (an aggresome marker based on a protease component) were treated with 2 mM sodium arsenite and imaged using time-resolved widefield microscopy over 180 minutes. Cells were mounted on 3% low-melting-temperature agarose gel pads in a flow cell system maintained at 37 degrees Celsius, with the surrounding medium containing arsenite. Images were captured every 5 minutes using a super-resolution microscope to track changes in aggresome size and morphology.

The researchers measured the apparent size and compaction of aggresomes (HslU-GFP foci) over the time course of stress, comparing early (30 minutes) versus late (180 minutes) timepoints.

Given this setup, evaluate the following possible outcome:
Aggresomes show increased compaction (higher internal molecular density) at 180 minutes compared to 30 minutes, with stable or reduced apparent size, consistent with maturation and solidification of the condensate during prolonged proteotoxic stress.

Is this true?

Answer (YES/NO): YES